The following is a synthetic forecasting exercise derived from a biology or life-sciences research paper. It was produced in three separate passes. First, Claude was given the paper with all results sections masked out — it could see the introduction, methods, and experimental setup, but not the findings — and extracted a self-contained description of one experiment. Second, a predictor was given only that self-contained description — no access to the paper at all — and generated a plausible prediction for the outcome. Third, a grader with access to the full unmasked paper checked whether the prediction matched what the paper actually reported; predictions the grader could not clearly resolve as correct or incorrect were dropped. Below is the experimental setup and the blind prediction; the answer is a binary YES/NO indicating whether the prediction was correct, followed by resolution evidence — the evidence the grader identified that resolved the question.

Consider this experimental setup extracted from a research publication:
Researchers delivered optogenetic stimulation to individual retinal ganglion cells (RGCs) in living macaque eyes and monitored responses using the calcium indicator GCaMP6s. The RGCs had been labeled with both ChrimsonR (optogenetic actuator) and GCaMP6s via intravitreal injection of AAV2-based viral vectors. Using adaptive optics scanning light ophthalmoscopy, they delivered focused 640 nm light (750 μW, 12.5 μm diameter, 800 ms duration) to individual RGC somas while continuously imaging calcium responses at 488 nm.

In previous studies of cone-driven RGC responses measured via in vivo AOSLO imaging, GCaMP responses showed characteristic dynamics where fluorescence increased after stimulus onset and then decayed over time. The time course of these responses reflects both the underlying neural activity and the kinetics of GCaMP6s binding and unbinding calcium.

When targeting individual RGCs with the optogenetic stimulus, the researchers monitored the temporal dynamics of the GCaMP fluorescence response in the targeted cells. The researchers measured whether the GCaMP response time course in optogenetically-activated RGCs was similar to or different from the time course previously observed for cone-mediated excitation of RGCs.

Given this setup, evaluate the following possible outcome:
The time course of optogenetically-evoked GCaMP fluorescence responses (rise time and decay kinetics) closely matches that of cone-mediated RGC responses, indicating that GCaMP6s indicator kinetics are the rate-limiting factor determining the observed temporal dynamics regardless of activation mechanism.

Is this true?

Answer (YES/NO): YES